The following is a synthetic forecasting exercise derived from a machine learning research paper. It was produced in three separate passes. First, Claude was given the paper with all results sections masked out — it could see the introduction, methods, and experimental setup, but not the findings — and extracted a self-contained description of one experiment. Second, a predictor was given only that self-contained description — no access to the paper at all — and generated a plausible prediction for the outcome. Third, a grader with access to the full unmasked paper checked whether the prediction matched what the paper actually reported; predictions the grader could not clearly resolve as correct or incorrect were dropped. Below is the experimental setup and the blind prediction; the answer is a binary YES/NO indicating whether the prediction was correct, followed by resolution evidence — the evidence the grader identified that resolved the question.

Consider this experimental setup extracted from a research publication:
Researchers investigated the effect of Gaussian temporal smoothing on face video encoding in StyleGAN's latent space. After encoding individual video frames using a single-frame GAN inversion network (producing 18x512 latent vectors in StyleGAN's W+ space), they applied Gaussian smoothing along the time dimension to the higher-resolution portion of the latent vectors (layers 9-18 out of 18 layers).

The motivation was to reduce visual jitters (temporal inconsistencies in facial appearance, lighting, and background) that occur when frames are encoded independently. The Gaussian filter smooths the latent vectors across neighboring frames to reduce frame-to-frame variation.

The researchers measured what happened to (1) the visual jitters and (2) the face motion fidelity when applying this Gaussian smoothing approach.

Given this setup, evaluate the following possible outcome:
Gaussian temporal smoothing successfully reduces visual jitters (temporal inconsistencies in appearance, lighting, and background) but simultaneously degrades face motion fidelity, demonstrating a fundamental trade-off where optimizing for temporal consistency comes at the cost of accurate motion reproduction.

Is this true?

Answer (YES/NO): YES